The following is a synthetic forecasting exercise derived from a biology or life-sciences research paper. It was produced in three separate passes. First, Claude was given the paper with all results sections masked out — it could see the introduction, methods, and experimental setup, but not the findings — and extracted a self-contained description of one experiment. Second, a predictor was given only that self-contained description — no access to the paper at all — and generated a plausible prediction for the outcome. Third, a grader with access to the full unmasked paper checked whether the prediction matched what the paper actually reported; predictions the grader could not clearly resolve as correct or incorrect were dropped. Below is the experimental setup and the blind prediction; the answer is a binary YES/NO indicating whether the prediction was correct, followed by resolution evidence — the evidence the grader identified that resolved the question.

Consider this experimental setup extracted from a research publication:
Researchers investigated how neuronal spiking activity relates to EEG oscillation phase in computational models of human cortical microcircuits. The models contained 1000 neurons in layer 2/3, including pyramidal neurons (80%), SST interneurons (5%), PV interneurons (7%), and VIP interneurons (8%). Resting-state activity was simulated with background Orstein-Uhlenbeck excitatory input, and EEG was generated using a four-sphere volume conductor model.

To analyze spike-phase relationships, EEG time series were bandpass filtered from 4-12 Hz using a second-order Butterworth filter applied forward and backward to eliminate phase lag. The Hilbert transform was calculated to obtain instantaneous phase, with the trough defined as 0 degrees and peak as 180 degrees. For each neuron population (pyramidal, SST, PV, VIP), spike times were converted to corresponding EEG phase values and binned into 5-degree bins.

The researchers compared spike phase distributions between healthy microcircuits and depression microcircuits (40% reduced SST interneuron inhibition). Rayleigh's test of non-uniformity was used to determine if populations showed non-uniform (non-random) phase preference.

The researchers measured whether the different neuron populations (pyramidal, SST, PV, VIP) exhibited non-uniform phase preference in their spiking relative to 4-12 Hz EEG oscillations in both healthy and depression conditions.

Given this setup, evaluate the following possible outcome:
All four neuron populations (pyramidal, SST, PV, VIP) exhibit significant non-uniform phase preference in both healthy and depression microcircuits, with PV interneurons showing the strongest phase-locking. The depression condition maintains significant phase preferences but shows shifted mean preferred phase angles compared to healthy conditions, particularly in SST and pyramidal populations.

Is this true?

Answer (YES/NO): NO